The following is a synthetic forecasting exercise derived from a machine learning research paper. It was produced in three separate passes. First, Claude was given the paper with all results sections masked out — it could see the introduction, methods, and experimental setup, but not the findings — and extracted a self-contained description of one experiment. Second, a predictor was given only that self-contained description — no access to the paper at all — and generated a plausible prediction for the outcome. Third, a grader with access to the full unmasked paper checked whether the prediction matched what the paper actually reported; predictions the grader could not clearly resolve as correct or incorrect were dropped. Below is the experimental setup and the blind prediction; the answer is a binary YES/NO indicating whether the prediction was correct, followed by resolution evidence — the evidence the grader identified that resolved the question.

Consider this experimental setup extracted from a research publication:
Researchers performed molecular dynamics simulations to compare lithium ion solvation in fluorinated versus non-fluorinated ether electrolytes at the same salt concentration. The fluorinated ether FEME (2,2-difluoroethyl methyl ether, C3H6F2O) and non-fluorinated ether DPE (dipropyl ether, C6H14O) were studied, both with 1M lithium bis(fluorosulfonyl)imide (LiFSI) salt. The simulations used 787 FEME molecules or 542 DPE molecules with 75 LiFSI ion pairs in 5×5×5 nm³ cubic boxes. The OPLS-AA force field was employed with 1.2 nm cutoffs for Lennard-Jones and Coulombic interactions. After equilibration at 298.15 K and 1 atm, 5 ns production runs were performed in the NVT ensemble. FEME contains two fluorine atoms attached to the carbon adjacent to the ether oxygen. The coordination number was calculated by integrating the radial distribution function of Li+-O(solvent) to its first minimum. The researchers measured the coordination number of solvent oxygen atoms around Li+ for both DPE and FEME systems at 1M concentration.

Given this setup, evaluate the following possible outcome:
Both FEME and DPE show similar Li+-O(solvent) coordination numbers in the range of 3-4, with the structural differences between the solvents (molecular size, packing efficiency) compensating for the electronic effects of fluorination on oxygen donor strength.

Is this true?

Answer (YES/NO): NO